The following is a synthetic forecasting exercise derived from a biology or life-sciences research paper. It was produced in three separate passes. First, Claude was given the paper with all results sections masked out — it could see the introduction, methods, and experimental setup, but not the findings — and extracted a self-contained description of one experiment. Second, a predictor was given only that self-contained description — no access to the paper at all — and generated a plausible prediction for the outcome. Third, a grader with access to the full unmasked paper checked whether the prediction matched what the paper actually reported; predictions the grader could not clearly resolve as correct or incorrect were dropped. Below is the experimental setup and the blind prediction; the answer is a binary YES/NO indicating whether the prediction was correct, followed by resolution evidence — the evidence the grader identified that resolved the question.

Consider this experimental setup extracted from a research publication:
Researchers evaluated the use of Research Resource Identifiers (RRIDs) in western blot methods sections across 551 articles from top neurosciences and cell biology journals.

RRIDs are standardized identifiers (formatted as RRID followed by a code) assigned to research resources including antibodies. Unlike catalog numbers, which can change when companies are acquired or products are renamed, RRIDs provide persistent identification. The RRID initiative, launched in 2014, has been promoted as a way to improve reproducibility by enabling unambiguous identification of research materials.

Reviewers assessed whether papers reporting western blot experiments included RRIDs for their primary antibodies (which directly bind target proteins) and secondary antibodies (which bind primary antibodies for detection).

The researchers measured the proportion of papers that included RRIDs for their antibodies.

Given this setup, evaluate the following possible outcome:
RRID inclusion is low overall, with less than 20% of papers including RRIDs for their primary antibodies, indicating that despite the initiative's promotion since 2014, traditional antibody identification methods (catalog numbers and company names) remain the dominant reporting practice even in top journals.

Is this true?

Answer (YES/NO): YES